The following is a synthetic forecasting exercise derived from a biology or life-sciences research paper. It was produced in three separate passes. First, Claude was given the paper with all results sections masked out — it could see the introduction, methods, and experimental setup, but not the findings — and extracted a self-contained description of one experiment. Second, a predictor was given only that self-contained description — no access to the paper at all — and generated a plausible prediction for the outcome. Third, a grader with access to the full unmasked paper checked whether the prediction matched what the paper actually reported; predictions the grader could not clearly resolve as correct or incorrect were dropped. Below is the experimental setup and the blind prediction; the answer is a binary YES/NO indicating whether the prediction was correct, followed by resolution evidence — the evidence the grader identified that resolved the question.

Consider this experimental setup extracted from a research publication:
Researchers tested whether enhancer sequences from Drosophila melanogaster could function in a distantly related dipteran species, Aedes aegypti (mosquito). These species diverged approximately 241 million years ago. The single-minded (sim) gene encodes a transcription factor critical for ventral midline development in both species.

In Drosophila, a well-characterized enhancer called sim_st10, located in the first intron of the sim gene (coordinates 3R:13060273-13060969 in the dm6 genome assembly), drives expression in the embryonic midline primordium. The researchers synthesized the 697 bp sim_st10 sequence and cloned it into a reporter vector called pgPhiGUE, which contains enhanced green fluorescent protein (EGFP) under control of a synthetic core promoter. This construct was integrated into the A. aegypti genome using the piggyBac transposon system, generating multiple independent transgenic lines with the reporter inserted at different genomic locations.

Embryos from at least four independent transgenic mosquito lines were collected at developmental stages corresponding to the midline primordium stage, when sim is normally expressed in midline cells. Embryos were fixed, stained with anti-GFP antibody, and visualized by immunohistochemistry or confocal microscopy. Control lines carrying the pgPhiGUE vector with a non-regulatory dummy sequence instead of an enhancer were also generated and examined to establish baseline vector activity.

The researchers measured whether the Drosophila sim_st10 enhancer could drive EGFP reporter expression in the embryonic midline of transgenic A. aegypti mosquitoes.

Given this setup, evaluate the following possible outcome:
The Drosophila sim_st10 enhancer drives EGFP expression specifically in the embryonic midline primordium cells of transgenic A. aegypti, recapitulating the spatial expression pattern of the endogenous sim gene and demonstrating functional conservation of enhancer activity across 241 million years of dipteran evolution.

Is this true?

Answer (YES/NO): NO